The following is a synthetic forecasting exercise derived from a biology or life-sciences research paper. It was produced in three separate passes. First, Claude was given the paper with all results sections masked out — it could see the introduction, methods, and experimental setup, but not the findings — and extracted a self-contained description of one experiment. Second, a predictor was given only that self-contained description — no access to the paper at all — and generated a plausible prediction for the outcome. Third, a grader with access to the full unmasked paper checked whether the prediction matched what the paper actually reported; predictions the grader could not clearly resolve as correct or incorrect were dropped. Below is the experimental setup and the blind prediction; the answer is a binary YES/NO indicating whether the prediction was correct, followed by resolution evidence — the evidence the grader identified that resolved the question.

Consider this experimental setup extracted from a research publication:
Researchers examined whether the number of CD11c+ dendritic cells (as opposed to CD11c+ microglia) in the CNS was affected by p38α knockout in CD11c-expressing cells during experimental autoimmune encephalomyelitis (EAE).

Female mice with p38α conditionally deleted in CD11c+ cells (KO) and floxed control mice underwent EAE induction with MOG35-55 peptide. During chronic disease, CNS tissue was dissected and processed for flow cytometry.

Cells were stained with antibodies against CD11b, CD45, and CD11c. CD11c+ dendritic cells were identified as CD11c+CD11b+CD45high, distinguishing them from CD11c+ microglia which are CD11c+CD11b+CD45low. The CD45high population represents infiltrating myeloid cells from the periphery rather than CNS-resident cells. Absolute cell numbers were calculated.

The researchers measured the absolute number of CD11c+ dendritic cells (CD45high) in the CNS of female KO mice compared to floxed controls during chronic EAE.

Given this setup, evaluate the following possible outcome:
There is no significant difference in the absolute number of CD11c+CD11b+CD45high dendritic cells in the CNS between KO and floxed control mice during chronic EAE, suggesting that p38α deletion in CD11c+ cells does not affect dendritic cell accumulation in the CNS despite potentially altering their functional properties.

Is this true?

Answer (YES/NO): NO